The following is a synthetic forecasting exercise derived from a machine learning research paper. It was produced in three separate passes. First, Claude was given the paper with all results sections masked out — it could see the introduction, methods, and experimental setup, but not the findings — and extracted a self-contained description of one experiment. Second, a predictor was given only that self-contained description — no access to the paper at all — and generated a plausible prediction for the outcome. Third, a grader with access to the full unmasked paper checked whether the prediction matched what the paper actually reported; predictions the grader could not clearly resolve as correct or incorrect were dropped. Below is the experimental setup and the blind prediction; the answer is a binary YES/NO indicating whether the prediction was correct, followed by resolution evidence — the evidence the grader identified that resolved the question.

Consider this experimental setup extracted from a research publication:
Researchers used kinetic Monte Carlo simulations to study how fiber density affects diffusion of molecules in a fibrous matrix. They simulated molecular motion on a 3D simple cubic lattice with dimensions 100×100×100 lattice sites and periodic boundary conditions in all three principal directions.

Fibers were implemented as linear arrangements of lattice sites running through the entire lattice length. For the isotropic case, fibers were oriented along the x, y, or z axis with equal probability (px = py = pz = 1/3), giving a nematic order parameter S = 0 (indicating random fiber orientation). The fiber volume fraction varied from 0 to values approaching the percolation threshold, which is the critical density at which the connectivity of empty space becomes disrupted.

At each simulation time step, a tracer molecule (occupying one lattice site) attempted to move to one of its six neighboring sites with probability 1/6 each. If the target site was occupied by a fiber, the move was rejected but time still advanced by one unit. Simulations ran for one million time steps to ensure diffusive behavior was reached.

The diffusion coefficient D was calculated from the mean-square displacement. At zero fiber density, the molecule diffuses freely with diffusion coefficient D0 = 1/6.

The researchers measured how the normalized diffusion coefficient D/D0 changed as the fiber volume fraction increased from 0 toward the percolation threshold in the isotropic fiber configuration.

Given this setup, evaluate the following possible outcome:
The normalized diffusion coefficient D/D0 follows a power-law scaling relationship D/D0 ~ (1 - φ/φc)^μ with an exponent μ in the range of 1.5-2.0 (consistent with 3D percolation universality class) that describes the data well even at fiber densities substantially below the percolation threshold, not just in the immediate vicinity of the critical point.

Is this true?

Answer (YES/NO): NO